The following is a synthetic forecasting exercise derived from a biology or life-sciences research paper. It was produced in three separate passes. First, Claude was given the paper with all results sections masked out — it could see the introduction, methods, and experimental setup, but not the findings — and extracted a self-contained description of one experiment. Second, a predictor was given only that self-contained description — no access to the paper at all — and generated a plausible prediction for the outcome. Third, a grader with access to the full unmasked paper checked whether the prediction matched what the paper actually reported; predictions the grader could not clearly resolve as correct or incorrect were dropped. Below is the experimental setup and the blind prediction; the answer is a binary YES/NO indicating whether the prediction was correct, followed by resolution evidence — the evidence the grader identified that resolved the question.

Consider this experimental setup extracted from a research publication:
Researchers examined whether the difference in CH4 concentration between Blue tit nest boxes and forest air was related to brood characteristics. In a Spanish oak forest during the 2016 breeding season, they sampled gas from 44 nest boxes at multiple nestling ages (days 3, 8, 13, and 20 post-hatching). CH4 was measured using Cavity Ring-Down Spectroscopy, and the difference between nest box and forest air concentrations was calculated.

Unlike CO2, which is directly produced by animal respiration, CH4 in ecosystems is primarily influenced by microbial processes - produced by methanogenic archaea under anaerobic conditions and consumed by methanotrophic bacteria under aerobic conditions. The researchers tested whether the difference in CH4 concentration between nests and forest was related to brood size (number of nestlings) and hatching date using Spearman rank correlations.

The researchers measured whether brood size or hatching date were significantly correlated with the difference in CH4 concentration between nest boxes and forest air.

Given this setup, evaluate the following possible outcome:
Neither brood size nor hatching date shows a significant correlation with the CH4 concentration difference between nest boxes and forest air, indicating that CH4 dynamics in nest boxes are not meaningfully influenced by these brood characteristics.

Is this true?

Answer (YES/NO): YES